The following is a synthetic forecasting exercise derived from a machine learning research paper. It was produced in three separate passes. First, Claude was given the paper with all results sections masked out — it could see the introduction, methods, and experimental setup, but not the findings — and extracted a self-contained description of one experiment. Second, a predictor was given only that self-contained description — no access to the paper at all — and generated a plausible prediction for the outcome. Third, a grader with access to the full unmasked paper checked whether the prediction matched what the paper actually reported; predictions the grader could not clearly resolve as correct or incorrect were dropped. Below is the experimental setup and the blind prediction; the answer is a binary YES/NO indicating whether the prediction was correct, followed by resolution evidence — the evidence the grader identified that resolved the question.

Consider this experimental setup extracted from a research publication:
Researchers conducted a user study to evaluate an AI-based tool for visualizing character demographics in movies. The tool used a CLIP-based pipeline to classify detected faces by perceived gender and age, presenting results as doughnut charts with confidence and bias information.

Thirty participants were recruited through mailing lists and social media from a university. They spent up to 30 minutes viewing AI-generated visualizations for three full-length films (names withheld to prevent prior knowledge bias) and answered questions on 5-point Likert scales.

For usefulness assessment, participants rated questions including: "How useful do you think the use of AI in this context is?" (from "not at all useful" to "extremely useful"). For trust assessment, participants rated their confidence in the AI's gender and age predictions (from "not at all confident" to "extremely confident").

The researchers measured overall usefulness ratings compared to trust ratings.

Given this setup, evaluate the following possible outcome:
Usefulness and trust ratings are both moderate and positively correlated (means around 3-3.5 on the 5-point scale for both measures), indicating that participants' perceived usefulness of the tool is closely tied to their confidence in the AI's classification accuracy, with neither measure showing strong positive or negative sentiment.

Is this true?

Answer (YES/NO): NO